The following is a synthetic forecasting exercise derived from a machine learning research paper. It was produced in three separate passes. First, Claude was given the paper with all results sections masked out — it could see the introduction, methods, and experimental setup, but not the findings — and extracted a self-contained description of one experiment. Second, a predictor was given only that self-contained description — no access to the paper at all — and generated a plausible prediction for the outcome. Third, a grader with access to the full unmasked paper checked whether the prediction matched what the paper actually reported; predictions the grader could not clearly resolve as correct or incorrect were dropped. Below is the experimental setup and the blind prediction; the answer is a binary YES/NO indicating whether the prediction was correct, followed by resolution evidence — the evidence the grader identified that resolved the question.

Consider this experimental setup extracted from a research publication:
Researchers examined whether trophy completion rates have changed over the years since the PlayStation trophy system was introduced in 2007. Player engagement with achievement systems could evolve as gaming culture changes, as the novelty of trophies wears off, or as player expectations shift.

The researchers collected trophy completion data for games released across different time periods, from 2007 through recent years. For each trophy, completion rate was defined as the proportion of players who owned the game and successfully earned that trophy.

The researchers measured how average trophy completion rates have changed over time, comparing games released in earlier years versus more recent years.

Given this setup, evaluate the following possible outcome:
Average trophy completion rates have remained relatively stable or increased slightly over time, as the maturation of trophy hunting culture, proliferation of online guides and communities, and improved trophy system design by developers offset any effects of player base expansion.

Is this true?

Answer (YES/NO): NO